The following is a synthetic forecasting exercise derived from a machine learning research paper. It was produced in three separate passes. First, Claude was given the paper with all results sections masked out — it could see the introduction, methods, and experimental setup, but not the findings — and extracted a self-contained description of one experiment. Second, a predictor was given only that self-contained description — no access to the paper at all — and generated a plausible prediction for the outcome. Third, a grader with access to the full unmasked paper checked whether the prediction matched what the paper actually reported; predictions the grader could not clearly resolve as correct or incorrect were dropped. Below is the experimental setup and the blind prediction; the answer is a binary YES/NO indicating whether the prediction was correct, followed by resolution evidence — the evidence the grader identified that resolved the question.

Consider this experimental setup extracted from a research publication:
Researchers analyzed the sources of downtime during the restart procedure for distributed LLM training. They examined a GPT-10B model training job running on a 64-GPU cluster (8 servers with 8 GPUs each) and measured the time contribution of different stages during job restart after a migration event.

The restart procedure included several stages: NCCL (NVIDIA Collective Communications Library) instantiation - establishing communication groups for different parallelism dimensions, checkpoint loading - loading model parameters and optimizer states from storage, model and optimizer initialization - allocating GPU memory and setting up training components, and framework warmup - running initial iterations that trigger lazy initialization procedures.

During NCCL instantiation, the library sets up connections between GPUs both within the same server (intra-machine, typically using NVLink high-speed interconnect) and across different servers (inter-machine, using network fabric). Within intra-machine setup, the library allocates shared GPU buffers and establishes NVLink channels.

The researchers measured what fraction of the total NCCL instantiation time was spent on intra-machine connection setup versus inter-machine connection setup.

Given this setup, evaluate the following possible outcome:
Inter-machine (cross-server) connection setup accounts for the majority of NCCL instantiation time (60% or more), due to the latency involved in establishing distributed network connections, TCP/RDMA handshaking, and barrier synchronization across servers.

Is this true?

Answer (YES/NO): NO